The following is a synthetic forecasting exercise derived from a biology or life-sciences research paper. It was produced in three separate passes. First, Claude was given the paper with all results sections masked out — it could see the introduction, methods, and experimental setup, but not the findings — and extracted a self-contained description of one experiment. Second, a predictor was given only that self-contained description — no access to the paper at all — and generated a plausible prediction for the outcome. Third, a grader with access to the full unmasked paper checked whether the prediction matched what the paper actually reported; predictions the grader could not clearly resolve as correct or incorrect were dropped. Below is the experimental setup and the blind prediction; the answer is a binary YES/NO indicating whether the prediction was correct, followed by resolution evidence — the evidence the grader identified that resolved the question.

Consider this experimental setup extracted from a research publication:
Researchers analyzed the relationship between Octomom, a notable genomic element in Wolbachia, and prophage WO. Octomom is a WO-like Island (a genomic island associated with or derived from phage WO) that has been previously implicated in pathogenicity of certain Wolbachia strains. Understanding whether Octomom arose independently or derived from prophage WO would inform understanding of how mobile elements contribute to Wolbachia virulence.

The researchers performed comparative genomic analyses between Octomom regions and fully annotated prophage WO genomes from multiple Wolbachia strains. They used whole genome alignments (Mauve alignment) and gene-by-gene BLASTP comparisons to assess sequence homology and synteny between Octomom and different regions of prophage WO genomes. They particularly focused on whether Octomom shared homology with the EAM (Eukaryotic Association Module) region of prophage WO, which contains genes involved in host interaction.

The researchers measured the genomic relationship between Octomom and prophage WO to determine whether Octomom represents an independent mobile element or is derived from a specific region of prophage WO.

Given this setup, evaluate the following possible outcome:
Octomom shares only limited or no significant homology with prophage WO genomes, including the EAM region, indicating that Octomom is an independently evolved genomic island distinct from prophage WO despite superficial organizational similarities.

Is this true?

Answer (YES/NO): NO